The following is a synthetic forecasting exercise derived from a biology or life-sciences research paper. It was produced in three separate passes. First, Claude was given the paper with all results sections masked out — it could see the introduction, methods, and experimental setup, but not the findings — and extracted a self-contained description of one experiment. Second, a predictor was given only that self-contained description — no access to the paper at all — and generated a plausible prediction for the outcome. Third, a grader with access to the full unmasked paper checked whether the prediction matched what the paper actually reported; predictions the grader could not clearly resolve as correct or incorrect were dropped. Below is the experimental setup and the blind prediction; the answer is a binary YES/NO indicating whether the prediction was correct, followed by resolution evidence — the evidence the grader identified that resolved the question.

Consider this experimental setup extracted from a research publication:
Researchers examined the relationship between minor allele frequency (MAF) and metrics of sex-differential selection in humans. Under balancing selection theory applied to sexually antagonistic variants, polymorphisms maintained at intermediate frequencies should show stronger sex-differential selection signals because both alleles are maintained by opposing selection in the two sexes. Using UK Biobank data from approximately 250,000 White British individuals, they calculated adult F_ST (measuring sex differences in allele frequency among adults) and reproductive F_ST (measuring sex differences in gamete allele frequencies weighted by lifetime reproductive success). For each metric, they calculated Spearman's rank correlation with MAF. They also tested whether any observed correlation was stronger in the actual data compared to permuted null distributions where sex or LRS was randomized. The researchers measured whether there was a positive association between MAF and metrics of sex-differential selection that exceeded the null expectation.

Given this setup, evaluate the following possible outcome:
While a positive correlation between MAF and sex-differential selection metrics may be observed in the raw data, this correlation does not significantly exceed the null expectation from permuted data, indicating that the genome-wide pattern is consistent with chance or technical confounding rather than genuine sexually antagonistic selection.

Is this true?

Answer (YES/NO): NO